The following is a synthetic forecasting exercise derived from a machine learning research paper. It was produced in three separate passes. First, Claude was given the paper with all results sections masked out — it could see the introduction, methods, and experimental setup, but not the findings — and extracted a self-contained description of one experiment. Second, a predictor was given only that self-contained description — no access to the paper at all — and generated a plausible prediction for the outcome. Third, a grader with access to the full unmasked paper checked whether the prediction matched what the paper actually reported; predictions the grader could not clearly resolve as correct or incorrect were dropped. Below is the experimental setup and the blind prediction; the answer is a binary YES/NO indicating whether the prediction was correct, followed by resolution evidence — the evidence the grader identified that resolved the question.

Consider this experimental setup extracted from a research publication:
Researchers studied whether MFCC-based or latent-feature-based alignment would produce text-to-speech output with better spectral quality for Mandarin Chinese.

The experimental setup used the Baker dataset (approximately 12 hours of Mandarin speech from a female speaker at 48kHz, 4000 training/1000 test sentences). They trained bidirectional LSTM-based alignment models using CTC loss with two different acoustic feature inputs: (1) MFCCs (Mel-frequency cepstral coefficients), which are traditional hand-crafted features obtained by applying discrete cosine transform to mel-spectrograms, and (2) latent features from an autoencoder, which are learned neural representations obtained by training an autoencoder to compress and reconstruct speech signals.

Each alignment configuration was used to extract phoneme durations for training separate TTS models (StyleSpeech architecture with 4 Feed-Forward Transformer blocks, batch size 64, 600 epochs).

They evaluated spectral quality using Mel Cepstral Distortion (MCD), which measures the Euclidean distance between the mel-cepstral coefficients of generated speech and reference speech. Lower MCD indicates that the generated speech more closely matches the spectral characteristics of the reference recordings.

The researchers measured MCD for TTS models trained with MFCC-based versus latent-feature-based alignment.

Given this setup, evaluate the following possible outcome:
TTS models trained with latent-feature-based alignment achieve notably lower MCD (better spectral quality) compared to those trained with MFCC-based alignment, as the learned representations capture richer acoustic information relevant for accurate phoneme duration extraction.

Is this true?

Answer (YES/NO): NO